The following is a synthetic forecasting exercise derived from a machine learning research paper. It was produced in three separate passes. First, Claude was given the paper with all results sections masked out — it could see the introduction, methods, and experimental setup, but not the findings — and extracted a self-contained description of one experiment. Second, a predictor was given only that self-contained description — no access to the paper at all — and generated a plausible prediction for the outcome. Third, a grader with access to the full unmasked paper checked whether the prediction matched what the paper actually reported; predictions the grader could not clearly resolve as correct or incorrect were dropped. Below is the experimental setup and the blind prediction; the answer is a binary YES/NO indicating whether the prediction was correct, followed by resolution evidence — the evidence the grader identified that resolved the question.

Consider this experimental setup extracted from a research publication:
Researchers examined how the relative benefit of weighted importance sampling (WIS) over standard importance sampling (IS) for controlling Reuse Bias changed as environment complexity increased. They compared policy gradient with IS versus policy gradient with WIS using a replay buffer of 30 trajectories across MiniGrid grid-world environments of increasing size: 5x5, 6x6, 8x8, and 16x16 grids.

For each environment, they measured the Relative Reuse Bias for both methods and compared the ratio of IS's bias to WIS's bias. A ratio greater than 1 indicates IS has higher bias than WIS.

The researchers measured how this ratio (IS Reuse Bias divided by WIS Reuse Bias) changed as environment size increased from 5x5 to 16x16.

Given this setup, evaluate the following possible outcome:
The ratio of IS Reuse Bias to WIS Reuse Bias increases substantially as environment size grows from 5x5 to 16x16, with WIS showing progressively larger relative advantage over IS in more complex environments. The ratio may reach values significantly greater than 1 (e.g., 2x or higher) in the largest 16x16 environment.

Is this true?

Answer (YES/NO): NO